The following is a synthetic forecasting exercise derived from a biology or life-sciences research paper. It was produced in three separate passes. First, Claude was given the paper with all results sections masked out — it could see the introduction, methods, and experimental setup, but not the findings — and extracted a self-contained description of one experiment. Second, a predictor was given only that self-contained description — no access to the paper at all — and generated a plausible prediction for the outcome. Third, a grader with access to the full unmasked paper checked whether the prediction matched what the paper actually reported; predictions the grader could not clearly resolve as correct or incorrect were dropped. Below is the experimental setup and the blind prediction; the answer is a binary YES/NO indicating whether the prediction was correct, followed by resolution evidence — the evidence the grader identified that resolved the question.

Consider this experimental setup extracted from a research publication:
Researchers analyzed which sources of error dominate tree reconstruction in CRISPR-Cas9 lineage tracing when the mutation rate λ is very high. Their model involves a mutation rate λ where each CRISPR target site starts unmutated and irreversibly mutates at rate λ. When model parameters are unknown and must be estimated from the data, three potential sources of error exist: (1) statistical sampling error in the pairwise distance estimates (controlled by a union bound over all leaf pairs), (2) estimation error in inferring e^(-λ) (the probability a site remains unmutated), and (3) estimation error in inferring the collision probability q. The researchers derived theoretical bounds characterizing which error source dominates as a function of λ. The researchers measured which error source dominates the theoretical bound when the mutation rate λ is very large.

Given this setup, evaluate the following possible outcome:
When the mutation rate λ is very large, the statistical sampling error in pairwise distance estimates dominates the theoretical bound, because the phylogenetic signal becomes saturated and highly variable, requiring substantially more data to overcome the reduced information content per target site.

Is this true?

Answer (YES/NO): NO